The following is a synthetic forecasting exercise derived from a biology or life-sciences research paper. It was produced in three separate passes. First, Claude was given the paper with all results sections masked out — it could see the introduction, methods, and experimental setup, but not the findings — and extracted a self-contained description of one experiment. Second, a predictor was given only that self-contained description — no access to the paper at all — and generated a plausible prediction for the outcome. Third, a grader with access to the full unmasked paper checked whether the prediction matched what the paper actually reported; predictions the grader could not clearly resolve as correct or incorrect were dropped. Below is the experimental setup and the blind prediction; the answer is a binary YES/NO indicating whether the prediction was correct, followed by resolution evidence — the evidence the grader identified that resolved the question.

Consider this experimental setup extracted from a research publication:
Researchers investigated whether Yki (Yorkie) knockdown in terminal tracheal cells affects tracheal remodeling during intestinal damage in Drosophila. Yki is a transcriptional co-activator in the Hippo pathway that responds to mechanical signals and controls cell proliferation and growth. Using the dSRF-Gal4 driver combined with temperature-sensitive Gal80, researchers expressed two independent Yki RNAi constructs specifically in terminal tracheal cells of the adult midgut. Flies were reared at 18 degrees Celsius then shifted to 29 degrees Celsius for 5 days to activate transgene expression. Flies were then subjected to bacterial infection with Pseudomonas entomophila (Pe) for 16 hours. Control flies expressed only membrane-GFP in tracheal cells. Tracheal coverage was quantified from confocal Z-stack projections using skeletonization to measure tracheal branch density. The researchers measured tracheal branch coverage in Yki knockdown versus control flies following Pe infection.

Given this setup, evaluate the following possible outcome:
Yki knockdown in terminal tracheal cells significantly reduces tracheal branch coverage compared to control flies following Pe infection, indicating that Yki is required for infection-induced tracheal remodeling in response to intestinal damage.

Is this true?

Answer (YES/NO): YES